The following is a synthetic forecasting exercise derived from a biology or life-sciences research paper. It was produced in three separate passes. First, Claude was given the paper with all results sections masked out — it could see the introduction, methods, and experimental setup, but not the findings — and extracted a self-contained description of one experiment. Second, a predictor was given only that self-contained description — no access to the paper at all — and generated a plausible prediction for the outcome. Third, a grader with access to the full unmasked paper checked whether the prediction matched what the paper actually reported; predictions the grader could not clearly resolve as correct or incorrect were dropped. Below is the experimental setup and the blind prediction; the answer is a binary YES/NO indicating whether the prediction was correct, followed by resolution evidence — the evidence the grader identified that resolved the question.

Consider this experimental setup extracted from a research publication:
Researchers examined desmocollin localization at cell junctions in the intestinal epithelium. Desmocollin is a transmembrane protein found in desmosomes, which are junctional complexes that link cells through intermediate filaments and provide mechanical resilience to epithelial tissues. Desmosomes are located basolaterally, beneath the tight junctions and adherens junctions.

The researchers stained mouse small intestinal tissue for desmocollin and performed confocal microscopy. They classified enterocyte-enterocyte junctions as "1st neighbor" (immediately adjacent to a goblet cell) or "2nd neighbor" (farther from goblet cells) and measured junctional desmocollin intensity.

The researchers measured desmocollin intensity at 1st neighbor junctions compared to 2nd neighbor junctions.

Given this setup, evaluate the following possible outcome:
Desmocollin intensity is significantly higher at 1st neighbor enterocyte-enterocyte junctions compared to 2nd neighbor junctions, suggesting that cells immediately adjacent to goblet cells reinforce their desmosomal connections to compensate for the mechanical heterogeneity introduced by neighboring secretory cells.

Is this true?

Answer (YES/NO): YES